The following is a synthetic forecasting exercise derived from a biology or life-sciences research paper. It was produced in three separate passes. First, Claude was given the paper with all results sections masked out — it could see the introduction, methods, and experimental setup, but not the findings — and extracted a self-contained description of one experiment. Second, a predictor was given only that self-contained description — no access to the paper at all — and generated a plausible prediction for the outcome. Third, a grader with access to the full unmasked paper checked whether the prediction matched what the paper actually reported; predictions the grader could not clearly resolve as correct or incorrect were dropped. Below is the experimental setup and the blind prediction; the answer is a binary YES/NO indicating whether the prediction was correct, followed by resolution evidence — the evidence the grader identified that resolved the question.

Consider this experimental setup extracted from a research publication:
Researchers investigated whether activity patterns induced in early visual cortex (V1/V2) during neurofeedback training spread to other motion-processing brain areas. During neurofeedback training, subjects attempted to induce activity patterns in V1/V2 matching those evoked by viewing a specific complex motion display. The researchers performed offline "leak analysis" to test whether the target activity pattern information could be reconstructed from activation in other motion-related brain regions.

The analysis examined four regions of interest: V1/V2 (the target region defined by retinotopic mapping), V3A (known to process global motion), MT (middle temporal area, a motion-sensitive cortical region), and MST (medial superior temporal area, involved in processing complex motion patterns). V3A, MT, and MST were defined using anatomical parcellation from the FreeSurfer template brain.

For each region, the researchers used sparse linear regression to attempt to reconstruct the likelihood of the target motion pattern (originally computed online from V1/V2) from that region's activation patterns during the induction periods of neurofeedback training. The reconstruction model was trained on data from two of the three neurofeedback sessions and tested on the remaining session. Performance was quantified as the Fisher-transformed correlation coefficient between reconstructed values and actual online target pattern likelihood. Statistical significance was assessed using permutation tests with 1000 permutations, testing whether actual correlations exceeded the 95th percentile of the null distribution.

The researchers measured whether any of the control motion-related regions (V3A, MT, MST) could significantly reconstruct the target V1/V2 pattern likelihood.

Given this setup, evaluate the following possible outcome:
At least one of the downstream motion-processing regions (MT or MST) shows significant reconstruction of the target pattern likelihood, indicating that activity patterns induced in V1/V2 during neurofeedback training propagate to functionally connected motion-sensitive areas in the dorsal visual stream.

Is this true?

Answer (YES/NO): NO